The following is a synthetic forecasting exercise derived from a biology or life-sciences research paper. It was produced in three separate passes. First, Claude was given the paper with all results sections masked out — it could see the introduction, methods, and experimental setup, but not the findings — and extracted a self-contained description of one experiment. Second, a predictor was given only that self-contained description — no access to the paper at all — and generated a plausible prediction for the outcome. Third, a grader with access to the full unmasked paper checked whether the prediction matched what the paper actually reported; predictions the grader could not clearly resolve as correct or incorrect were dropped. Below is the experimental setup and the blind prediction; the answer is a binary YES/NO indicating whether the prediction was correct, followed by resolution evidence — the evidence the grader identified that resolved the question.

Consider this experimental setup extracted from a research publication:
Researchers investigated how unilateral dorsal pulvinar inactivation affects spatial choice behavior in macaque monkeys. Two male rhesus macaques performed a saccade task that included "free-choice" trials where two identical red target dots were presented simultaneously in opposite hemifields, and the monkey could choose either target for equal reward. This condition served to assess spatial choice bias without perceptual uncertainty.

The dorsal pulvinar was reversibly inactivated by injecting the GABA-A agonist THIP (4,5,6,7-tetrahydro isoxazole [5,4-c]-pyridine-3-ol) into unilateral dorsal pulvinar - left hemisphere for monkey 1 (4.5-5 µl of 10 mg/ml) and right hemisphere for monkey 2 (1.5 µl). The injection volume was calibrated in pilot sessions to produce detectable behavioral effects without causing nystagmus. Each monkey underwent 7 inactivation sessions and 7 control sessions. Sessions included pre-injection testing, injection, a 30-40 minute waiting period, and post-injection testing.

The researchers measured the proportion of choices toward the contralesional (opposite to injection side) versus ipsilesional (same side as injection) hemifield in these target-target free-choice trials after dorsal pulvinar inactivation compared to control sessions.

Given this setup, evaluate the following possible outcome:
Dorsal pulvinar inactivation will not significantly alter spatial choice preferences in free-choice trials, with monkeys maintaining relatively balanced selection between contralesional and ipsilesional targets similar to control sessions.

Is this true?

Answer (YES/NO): NO